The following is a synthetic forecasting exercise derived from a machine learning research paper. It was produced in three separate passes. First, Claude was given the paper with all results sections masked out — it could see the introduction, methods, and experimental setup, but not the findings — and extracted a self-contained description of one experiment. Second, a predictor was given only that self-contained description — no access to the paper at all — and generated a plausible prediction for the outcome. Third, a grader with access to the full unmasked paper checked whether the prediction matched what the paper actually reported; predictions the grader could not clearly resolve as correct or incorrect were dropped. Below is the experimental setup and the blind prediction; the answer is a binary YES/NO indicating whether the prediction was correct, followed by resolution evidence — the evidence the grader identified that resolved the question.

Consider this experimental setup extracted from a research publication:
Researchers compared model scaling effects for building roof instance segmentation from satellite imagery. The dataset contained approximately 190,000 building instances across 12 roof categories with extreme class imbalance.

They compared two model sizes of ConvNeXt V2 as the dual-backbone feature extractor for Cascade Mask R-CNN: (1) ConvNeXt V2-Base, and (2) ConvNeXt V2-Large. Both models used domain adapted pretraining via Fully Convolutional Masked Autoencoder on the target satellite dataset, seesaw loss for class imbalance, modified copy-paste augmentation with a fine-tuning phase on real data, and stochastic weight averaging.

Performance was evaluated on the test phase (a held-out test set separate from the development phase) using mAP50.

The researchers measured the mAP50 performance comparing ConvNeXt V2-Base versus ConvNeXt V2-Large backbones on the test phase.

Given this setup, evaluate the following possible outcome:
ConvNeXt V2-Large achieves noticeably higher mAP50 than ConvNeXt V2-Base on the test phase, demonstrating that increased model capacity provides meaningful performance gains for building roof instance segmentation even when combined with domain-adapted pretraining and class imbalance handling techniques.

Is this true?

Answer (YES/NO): NO